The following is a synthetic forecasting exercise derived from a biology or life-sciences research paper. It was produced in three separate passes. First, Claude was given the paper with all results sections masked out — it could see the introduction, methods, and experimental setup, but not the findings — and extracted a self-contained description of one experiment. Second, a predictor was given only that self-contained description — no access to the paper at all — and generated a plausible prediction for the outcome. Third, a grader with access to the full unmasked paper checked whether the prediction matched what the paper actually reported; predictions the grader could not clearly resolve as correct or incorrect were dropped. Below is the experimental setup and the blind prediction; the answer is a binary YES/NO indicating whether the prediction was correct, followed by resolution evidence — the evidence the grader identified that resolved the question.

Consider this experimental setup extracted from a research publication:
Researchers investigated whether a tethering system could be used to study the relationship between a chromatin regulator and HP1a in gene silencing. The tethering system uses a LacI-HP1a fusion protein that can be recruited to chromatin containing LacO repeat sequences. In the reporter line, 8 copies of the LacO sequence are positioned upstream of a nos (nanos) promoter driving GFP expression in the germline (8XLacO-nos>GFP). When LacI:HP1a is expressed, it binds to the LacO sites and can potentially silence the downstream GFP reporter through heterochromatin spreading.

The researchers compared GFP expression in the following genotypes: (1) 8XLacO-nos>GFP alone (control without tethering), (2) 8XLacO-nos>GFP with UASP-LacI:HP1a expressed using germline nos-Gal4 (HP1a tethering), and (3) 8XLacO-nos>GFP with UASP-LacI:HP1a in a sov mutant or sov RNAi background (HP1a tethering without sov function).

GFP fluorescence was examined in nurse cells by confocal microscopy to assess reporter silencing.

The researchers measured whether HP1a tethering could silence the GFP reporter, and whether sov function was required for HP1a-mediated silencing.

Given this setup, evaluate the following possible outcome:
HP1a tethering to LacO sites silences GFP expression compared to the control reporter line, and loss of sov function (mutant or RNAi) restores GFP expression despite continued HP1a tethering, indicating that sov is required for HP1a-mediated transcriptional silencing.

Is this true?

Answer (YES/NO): NO